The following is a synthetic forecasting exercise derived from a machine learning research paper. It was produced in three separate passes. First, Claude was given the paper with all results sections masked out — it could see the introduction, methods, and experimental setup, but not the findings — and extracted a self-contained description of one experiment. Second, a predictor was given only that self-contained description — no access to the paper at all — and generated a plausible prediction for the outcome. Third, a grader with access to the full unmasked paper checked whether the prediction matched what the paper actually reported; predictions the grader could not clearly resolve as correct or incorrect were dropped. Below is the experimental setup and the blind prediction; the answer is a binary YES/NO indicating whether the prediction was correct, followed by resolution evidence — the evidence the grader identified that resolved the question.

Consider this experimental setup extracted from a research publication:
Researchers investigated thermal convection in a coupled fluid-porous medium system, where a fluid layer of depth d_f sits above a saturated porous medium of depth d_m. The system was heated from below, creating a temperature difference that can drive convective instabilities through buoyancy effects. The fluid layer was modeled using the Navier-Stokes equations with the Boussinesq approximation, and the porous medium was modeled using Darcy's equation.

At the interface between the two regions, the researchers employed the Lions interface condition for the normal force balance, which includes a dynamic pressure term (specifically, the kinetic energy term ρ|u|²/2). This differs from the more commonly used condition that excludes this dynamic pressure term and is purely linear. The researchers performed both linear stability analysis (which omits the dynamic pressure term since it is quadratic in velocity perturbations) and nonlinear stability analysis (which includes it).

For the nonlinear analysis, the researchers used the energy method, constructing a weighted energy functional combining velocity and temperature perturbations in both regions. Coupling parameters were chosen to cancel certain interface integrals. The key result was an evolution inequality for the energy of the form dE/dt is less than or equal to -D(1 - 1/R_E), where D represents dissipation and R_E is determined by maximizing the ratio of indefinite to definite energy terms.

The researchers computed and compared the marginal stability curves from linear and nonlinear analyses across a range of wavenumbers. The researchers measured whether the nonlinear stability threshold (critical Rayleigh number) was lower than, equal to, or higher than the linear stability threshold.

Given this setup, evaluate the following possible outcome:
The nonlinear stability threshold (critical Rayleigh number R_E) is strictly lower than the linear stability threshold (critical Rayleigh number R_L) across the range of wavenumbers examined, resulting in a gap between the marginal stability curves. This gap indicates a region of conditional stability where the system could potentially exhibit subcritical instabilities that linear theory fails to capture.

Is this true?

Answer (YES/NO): NO